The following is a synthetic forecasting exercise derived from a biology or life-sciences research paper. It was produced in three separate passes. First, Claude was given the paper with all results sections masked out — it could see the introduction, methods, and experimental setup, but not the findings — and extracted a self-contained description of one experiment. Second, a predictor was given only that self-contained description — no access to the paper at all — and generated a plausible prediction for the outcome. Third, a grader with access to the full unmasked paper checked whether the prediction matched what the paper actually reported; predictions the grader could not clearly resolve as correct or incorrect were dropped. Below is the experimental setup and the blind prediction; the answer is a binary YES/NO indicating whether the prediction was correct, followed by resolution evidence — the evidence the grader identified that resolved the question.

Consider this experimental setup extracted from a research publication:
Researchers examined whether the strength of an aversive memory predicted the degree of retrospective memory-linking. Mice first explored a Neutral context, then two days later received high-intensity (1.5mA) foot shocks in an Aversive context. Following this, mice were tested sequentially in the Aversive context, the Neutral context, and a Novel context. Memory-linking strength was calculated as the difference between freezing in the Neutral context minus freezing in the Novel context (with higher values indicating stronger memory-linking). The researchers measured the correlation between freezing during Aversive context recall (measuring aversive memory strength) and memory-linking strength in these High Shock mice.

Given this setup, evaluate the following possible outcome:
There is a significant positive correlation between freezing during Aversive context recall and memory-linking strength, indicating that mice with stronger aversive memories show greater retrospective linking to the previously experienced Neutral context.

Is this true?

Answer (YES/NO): YES